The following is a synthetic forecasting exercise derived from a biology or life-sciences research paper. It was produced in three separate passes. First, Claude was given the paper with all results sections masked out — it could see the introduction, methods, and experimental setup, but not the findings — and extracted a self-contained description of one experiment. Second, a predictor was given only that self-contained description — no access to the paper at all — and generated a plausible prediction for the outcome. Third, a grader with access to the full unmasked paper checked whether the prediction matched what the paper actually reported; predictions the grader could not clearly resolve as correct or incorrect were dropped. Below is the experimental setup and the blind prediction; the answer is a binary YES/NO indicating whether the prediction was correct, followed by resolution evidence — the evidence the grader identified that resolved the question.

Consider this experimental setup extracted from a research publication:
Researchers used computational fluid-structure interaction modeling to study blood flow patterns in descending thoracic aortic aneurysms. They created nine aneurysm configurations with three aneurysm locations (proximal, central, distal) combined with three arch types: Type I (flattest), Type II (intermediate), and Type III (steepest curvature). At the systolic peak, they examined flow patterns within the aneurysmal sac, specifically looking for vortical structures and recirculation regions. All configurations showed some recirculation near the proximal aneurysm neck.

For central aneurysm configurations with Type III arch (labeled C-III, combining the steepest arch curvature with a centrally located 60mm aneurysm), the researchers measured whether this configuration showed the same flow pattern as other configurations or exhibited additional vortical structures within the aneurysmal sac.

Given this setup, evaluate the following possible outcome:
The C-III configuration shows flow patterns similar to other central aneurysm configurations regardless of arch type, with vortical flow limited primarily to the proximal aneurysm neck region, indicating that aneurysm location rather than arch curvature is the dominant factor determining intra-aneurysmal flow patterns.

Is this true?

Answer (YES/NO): NO